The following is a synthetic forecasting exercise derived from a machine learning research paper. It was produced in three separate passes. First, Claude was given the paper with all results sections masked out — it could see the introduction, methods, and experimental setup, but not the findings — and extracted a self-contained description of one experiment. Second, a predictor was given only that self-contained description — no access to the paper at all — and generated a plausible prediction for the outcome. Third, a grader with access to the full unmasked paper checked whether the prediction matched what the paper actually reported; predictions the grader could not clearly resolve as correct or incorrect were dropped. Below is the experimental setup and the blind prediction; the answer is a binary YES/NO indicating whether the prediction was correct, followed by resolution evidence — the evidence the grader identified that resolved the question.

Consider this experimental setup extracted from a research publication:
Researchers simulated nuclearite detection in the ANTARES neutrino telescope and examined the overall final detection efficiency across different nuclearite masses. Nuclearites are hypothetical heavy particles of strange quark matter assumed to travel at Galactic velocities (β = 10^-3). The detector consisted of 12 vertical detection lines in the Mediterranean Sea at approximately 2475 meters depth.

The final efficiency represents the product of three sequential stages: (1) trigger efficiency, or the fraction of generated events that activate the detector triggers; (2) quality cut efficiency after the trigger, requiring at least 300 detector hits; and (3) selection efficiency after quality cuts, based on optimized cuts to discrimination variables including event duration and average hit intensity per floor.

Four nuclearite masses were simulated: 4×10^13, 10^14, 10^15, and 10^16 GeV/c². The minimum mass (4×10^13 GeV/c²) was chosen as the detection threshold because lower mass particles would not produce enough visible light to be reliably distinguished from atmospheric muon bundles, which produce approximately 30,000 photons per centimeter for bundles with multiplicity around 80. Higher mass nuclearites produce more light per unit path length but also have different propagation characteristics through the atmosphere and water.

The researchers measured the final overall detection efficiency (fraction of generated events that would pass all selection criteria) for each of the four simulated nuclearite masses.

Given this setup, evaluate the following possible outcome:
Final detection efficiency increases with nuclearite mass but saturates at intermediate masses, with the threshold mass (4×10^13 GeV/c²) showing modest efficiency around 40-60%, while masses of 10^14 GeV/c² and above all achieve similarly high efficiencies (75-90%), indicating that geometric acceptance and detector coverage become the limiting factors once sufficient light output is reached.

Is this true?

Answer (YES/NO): NO